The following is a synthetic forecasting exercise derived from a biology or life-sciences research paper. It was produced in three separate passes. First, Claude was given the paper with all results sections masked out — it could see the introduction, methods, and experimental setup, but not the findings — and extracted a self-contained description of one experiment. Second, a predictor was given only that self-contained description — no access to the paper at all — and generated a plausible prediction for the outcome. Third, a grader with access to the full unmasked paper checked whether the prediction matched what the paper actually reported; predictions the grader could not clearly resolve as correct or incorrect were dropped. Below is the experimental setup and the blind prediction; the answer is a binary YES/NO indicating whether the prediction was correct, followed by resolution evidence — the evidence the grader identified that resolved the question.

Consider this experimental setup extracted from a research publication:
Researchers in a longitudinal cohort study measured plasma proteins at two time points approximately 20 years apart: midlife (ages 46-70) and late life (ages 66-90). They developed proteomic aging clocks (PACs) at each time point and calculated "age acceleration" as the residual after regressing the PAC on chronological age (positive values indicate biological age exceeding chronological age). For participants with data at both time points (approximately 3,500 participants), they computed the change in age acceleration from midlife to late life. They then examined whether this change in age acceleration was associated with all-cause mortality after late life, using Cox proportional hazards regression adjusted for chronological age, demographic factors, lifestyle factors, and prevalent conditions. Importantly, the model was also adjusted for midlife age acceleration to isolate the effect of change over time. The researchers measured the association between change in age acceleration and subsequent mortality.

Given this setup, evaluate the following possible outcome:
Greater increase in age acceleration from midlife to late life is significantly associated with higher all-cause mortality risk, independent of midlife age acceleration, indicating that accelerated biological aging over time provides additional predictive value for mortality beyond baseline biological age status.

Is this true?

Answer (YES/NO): YES